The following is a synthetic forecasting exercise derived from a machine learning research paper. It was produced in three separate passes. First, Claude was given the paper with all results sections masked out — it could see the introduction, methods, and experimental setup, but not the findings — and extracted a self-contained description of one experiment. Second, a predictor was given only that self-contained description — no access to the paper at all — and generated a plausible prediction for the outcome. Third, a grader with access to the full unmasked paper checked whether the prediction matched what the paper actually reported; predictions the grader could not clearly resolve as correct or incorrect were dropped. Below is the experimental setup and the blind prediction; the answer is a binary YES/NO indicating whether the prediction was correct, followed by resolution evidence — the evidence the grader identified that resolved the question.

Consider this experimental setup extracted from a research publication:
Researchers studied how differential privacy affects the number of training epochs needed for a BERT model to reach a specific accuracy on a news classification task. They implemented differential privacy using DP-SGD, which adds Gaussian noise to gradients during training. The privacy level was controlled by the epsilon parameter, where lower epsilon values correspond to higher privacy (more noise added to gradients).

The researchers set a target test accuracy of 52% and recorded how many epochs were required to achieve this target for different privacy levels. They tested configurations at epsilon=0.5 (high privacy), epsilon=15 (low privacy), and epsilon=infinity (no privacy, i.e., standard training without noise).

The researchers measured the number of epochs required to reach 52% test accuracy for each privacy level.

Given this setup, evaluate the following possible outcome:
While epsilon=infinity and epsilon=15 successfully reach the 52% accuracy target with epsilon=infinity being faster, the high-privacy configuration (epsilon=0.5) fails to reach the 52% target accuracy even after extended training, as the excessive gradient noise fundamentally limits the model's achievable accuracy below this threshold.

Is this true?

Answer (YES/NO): NO